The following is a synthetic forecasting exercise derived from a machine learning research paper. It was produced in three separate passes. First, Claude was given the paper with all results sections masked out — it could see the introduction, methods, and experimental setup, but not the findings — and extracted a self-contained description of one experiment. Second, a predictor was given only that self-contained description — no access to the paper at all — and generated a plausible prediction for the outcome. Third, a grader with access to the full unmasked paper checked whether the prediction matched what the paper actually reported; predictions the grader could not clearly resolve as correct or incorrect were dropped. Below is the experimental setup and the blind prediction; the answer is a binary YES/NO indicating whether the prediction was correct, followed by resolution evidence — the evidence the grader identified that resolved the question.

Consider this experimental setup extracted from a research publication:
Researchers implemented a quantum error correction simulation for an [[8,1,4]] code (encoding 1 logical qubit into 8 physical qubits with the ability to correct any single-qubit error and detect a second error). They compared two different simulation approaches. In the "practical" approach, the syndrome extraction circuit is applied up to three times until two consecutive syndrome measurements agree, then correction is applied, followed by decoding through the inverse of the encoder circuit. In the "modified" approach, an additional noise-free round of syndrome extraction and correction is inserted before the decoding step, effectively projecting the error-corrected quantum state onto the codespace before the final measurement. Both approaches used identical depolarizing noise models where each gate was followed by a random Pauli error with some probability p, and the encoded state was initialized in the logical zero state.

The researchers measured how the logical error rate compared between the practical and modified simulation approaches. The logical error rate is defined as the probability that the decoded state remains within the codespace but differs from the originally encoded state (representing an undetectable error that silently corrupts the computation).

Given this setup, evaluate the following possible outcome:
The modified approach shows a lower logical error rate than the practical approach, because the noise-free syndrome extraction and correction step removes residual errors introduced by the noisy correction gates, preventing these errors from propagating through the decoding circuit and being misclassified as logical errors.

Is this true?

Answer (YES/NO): NO